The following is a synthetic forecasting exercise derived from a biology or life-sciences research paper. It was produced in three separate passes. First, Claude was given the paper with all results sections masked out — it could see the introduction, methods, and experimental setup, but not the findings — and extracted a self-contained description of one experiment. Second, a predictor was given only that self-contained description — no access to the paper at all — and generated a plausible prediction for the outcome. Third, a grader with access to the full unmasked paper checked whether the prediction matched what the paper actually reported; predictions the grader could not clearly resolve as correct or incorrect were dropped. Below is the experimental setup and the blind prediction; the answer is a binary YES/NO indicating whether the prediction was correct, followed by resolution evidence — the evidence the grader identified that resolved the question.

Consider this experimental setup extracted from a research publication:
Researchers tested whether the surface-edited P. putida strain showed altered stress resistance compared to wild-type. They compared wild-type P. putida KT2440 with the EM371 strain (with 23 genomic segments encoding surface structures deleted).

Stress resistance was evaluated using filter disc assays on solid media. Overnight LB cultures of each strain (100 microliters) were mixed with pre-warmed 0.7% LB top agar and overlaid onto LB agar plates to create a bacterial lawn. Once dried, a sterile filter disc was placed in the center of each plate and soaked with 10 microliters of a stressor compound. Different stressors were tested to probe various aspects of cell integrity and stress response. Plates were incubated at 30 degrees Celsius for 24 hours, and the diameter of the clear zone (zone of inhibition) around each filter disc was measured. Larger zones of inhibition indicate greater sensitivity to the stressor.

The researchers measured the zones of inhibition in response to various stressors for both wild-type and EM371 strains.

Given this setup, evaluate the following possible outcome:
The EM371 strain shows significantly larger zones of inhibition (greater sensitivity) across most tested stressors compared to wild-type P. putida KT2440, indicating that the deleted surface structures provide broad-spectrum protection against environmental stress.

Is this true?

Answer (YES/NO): YES